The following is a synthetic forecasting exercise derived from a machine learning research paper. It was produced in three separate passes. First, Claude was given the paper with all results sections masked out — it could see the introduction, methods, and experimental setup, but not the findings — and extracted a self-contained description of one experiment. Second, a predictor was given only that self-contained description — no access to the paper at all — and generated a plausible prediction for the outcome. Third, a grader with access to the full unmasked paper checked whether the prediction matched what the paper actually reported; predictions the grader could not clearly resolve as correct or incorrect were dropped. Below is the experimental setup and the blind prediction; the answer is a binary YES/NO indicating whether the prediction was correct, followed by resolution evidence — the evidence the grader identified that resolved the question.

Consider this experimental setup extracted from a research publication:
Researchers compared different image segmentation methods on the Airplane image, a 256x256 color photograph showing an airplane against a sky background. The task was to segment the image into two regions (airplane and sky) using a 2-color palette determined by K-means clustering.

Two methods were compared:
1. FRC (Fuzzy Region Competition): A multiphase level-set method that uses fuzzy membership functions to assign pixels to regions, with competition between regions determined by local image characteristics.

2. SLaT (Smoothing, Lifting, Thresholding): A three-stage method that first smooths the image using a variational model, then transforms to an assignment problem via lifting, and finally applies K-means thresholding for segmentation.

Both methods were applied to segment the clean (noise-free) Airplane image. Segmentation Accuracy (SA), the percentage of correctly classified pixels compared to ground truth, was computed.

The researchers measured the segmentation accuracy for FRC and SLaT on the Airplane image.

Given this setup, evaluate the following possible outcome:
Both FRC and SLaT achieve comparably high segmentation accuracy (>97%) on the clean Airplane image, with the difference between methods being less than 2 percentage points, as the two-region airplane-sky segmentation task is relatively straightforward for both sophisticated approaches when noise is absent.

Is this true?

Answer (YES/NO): NO